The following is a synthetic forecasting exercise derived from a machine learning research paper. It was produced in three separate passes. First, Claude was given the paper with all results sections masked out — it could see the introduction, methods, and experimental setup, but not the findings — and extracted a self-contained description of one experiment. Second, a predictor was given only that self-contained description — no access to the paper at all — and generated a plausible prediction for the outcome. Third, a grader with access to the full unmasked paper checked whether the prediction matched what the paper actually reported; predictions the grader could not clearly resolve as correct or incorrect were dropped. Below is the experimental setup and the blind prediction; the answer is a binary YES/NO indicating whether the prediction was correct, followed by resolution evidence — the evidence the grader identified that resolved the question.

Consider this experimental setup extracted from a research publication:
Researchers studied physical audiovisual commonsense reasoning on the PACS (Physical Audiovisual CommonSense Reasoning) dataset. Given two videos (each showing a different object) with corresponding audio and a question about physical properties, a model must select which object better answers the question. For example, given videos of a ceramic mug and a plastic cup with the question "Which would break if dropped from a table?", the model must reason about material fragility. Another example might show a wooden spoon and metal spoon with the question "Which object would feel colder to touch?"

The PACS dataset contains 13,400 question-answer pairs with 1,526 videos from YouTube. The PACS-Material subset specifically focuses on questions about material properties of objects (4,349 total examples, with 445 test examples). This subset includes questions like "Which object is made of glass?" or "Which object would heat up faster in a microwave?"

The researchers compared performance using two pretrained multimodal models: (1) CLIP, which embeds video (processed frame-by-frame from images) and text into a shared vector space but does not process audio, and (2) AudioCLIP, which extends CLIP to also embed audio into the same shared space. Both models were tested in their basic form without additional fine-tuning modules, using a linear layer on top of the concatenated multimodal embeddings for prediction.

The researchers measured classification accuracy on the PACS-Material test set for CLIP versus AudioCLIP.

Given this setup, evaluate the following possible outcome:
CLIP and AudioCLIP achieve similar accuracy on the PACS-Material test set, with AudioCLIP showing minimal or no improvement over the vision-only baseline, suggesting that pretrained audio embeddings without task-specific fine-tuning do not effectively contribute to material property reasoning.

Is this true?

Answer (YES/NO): NO